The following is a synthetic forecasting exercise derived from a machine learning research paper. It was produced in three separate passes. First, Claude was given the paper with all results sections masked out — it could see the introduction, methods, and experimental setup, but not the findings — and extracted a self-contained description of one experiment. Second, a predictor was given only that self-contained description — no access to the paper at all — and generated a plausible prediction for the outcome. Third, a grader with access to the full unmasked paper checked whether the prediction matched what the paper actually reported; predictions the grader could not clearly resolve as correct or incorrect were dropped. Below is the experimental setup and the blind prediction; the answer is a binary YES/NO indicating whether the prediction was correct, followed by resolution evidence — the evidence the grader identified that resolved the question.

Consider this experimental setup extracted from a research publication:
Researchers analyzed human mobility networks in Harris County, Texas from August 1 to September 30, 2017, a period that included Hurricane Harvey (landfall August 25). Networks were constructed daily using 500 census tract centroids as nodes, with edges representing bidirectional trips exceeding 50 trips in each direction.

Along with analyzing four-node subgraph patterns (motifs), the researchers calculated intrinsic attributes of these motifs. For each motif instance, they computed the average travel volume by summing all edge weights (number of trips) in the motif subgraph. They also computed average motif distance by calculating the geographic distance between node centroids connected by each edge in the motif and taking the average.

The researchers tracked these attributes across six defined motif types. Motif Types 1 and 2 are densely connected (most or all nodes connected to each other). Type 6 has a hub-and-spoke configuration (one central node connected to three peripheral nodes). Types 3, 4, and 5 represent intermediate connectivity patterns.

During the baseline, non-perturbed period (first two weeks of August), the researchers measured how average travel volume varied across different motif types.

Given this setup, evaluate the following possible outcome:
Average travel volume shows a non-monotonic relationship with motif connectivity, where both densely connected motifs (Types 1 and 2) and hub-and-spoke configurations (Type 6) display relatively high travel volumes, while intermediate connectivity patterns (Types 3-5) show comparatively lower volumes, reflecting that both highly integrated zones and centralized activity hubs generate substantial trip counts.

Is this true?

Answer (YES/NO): NO